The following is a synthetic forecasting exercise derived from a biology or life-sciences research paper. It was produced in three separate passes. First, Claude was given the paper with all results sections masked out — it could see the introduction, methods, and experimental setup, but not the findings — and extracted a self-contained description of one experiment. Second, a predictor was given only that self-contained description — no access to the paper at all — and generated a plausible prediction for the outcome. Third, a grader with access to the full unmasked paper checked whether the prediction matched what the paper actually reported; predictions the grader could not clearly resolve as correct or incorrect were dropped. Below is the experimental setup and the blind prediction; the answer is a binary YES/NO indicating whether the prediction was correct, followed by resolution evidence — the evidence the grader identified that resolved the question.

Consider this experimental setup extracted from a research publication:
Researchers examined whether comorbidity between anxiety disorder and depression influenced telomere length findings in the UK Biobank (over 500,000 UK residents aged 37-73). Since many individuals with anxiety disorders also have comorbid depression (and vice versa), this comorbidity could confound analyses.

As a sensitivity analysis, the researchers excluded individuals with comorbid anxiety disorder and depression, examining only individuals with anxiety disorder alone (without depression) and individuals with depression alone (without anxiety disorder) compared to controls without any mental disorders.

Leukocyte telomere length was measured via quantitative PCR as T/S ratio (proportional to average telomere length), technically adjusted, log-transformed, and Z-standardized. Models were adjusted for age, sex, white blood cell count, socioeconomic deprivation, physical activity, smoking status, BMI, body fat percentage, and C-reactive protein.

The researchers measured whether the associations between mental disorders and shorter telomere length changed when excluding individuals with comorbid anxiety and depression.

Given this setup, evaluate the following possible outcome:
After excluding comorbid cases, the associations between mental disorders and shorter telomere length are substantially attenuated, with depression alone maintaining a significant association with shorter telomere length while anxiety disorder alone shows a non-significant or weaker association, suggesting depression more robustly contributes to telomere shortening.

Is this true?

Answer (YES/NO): NO